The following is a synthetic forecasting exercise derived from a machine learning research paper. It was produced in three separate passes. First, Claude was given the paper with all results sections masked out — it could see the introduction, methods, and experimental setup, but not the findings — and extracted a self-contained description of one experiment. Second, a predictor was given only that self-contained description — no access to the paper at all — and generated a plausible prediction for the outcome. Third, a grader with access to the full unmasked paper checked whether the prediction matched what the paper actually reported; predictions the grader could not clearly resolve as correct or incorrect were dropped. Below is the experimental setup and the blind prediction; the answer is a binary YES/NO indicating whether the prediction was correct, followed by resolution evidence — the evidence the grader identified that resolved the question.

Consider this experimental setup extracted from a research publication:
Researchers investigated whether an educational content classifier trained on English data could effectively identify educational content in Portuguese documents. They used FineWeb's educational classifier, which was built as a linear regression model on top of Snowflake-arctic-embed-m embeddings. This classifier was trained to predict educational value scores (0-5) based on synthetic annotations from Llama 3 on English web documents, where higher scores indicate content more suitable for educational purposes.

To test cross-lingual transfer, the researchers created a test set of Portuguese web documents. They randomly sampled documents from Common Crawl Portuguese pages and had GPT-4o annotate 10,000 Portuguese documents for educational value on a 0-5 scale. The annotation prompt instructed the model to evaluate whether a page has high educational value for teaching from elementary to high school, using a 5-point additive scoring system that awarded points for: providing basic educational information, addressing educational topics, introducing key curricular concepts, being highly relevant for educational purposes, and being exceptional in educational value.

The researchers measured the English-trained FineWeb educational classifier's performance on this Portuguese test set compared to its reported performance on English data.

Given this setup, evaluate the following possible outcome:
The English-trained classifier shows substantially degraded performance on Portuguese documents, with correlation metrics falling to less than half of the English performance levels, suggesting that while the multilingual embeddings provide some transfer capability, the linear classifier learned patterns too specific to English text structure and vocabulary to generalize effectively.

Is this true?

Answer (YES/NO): NO